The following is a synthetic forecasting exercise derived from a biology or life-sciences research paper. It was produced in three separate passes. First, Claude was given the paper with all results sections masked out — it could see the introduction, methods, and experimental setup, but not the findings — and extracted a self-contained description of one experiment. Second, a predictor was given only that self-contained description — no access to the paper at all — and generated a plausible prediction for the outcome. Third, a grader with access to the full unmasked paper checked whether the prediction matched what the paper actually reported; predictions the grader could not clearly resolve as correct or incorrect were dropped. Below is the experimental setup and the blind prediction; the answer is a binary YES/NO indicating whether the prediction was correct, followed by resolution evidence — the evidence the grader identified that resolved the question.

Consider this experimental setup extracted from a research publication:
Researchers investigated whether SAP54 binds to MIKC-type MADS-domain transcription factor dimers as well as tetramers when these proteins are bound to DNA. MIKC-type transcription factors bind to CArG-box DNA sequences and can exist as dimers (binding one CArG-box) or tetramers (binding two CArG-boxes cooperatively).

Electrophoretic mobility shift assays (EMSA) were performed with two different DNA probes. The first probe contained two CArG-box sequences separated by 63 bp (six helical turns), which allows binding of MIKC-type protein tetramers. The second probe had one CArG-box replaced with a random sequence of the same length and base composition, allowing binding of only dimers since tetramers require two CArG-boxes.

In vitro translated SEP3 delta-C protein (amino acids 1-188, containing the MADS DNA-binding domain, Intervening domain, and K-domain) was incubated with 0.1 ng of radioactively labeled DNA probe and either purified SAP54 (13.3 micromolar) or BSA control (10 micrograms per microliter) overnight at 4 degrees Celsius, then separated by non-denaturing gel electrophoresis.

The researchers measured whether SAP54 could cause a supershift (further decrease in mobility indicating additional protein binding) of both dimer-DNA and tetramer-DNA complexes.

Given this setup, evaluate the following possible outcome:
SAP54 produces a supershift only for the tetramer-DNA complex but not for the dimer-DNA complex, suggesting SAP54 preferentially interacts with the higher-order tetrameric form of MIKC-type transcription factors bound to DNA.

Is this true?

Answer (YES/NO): YES